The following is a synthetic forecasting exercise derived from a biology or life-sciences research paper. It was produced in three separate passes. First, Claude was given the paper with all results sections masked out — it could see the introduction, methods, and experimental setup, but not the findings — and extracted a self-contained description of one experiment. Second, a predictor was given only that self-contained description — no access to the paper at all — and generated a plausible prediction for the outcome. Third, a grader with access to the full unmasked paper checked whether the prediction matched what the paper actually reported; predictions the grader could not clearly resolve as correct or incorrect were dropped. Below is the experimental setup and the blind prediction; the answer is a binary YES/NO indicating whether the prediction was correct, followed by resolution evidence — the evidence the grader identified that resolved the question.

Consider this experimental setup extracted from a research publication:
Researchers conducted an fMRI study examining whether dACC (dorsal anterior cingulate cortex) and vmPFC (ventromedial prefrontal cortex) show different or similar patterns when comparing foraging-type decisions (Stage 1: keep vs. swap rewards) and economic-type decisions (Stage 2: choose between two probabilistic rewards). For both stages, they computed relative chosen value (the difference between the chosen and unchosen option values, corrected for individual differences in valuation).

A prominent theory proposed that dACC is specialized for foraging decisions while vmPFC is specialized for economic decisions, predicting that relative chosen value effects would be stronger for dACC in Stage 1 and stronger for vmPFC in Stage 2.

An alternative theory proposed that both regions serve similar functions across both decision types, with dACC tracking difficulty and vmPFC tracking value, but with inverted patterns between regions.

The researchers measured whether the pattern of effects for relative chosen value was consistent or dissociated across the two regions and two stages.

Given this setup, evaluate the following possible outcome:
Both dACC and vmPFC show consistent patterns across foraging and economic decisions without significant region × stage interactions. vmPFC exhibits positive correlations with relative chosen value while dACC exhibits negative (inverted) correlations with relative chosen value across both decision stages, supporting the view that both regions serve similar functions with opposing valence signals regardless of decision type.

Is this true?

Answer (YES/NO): YES